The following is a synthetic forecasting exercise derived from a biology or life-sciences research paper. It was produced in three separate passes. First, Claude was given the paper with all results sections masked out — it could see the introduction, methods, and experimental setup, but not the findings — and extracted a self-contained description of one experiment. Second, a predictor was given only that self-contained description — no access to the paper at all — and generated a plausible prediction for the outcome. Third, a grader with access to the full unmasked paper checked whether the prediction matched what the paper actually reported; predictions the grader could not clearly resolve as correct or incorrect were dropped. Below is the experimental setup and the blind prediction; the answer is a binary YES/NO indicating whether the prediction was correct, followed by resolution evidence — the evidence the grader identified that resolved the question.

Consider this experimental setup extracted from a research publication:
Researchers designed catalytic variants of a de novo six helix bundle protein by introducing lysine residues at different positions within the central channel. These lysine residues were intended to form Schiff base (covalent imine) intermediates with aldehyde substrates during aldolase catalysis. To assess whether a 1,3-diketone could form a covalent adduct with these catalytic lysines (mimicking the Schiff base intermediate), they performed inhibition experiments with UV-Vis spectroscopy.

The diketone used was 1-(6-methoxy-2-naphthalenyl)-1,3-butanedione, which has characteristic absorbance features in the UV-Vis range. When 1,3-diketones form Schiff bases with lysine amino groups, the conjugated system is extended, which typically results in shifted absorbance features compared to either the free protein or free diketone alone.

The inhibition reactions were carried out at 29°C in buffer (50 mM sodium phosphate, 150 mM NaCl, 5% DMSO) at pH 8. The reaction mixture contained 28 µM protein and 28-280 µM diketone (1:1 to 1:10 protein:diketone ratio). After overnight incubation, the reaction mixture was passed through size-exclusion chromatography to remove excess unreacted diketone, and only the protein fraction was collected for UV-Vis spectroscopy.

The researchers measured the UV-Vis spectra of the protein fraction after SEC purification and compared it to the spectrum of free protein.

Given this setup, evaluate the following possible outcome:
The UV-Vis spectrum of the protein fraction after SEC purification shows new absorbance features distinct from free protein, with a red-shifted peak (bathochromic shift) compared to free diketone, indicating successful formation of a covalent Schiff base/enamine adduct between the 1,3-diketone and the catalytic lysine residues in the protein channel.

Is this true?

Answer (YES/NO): YES